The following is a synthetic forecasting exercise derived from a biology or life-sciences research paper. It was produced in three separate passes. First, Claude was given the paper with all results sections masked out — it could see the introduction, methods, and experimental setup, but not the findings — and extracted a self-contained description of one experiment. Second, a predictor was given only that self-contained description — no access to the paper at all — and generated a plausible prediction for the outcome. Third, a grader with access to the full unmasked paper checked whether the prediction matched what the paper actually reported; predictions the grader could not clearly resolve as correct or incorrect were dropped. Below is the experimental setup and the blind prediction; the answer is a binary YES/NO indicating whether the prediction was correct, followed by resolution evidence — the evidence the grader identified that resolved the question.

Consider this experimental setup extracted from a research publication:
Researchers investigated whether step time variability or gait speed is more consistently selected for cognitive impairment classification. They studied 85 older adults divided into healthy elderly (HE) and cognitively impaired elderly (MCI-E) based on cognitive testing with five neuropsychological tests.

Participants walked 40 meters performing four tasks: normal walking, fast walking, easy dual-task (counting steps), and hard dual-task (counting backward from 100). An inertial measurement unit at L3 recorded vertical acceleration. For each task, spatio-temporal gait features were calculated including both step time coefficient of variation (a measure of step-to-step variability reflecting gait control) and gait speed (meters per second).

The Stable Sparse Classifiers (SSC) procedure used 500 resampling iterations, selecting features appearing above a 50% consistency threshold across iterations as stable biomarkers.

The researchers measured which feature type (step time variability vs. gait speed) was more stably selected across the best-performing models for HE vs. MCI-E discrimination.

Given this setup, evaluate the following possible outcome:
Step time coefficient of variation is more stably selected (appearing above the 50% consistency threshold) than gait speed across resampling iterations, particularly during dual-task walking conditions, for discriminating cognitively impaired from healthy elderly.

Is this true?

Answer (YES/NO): NO